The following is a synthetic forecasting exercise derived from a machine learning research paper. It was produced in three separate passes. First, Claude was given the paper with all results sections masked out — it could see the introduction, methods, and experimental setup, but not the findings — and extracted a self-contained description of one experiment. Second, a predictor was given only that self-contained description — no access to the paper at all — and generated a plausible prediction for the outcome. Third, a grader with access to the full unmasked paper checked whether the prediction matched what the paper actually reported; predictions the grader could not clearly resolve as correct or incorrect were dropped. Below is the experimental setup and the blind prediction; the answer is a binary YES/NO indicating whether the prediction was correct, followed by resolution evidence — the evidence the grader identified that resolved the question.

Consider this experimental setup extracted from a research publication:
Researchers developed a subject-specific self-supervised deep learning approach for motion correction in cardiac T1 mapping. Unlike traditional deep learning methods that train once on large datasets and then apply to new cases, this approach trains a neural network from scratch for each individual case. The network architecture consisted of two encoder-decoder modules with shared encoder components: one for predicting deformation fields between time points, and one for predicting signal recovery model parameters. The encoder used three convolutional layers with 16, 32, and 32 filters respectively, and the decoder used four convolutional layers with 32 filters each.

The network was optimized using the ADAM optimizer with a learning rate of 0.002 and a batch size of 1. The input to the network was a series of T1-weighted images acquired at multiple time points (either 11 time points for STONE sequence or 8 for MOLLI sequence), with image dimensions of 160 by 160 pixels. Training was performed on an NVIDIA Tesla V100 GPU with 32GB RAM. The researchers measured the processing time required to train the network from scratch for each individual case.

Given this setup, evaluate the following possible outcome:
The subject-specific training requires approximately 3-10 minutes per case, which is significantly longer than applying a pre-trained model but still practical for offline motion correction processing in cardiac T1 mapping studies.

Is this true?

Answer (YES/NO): NO